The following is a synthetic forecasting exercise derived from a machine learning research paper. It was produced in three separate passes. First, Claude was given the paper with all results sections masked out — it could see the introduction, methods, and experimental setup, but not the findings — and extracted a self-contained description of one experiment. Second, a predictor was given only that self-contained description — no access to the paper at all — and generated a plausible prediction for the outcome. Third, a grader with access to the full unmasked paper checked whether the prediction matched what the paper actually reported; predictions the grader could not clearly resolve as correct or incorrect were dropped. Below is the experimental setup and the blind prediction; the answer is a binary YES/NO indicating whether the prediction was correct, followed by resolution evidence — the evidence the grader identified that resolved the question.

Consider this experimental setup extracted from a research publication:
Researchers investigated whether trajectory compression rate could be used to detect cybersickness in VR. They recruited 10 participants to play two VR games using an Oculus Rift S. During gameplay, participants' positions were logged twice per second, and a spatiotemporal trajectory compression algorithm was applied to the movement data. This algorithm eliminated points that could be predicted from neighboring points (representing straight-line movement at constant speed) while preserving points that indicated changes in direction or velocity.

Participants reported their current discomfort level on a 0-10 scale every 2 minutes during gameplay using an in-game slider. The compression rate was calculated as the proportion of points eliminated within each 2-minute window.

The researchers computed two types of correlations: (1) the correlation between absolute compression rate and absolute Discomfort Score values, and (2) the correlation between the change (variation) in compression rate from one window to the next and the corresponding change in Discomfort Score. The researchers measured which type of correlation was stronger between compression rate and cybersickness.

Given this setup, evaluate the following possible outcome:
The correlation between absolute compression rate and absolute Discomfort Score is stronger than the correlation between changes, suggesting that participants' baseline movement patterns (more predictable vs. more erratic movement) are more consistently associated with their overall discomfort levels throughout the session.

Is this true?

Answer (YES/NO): NO